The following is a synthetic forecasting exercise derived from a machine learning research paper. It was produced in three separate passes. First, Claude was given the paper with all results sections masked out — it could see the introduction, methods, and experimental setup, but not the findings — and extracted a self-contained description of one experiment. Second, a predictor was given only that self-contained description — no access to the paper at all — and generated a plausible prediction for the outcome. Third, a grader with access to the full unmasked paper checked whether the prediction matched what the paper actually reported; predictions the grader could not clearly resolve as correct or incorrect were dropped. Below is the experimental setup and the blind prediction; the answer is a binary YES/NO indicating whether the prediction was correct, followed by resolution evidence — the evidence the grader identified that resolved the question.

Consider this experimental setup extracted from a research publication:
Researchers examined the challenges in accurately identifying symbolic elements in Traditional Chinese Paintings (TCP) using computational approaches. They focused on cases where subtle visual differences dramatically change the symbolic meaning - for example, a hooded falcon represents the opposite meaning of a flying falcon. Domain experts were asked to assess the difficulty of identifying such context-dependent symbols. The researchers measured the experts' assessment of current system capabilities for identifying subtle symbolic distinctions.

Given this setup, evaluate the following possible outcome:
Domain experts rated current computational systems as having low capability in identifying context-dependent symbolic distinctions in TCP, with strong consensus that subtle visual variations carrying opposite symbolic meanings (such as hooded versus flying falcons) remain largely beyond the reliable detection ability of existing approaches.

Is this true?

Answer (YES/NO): YES